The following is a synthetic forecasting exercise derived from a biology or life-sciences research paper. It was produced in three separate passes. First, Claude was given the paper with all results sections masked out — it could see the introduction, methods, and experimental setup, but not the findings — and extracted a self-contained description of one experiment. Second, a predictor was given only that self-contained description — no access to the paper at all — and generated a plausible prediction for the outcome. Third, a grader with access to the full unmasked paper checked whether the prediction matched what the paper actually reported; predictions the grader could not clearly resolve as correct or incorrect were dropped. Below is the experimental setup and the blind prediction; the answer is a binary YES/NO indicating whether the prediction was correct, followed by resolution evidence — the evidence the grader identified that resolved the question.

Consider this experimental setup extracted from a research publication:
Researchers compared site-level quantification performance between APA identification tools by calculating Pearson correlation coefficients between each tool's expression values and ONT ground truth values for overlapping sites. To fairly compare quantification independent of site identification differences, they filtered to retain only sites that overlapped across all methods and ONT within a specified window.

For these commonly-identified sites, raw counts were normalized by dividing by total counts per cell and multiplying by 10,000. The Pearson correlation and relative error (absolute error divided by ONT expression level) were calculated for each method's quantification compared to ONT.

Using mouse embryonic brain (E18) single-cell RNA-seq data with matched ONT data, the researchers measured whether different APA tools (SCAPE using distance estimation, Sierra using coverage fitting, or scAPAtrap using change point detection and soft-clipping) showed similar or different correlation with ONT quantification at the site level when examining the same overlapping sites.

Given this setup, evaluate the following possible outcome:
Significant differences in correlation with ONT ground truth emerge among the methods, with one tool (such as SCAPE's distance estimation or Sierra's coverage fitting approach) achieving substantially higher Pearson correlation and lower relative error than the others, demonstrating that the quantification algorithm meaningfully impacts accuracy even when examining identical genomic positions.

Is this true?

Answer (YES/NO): NO